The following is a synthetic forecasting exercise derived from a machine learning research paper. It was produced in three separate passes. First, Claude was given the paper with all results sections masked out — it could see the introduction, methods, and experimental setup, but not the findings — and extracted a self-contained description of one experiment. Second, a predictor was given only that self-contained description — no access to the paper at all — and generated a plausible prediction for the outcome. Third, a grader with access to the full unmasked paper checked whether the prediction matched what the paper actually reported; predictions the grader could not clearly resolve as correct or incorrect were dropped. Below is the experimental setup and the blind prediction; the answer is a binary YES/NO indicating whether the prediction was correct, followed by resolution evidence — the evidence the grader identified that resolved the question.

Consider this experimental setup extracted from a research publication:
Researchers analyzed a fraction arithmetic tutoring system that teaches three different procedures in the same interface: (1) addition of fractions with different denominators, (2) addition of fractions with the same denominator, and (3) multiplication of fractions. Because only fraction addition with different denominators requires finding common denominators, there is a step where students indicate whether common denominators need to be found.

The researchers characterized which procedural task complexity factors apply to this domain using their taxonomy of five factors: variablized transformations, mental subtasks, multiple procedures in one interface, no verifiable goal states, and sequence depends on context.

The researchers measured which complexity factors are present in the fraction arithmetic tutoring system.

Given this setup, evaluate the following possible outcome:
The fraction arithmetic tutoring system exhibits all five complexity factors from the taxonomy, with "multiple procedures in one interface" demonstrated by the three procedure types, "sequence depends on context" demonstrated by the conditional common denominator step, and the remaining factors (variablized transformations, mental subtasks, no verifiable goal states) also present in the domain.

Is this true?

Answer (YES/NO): NO